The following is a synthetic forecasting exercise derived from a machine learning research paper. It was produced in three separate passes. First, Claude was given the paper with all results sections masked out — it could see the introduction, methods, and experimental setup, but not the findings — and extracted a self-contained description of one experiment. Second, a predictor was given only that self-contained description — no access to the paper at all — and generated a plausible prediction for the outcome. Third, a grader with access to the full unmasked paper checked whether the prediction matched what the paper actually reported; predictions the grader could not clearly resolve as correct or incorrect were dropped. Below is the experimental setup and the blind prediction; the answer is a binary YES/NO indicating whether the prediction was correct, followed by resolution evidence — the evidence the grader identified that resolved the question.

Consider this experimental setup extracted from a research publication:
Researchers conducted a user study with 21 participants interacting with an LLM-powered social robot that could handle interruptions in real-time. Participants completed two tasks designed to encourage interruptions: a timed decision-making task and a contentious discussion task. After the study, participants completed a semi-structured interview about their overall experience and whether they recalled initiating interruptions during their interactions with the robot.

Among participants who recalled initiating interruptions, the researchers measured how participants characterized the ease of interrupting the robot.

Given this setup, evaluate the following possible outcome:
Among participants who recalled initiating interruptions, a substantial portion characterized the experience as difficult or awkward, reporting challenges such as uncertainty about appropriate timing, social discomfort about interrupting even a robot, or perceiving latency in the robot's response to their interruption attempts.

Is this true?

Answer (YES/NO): NO